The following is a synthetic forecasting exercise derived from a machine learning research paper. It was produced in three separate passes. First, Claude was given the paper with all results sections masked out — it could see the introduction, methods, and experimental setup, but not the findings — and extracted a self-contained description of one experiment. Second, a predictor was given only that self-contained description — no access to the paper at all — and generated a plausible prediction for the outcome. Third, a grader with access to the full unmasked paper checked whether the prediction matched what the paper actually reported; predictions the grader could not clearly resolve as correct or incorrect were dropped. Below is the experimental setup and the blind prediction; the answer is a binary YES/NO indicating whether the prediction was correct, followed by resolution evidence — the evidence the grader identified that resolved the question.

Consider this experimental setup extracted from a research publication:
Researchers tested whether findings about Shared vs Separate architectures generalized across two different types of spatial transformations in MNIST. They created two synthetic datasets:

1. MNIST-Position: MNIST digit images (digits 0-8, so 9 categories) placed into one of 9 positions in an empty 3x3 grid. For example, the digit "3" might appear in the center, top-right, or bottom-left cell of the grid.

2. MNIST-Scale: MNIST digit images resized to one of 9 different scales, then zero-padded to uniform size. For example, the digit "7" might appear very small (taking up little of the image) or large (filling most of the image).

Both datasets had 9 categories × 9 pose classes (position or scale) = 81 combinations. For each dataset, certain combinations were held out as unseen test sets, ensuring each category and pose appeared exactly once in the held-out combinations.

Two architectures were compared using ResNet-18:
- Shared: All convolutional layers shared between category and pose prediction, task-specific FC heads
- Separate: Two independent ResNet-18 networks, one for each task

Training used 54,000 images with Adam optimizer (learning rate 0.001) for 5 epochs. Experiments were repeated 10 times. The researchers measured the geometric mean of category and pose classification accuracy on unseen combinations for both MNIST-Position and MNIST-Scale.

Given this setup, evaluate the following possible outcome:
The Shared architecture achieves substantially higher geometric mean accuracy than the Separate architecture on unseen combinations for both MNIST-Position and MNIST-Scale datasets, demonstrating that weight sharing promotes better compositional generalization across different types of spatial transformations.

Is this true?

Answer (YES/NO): NO